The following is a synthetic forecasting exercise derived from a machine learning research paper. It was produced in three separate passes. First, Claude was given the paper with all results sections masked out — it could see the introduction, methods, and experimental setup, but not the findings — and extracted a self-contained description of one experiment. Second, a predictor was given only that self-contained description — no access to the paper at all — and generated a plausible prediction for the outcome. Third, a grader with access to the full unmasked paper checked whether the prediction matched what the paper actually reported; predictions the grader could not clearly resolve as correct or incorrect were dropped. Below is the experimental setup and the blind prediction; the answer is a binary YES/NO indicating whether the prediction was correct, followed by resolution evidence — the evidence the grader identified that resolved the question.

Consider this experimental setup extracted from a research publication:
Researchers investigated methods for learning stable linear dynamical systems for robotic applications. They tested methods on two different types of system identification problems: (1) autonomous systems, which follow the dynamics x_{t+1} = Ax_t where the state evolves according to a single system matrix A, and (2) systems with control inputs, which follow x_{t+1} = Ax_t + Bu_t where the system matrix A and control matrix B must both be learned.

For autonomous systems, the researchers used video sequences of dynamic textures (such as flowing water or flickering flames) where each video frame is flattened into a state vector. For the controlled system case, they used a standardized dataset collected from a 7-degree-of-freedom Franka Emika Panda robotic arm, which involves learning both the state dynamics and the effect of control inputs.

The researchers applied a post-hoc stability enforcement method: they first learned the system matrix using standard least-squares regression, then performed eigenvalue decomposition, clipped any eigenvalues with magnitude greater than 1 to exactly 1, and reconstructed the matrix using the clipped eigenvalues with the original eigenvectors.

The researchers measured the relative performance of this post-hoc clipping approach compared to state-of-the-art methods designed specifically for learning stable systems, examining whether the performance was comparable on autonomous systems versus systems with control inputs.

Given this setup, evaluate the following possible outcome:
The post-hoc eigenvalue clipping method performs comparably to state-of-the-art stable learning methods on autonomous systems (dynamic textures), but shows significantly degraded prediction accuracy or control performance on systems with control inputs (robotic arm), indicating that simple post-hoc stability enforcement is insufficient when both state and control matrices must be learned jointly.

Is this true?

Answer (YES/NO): NO